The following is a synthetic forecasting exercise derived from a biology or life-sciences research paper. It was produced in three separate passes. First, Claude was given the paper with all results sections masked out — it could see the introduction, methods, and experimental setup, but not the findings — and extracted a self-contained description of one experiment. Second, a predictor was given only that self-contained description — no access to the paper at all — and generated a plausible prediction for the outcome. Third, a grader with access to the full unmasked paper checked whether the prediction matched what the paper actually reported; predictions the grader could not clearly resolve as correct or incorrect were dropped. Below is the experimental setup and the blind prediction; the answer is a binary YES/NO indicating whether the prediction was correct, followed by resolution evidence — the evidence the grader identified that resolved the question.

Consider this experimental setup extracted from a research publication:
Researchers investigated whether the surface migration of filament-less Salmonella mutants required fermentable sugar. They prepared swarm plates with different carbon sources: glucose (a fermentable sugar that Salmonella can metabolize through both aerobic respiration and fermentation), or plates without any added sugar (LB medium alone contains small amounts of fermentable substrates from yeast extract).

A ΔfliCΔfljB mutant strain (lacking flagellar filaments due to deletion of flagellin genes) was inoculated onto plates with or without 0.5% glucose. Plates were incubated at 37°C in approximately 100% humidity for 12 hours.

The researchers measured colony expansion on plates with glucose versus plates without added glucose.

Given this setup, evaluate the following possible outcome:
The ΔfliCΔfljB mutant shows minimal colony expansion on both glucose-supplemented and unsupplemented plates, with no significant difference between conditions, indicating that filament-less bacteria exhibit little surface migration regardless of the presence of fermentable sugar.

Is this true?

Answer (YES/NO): NO